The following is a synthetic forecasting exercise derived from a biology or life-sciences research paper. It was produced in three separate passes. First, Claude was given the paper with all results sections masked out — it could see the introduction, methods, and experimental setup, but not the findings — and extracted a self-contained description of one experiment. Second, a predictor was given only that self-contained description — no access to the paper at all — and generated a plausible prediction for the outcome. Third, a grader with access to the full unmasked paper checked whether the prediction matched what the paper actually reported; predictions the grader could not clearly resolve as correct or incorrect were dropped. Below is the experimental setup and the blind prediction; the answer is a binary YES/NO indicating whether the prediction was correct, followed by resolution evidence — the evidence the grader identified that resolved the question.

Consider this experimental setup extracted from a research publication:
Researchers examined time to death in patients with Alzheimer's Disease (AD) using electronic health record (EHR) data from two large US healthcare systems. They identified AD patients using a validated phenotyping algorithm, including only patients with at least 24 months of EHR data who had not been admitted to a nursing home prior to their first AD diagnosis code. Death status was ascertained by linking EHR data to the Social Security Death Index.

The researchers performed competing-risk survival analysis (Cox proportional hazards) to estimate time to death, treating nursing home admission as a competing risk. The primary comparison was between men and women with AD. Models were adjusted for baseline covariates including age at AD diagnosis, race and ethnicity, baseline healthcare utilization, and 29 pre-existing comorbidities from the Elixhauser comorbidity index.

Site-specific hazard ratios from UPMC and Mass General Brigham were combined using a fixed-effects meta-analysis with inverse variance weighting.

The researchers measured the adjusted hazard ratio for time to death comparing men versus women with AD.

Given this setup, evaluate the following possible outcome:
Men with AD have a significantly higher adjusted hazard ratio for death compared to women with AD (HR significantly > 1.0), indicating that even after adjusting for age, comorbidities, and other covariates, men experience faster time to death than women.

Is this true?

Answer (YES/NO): YES